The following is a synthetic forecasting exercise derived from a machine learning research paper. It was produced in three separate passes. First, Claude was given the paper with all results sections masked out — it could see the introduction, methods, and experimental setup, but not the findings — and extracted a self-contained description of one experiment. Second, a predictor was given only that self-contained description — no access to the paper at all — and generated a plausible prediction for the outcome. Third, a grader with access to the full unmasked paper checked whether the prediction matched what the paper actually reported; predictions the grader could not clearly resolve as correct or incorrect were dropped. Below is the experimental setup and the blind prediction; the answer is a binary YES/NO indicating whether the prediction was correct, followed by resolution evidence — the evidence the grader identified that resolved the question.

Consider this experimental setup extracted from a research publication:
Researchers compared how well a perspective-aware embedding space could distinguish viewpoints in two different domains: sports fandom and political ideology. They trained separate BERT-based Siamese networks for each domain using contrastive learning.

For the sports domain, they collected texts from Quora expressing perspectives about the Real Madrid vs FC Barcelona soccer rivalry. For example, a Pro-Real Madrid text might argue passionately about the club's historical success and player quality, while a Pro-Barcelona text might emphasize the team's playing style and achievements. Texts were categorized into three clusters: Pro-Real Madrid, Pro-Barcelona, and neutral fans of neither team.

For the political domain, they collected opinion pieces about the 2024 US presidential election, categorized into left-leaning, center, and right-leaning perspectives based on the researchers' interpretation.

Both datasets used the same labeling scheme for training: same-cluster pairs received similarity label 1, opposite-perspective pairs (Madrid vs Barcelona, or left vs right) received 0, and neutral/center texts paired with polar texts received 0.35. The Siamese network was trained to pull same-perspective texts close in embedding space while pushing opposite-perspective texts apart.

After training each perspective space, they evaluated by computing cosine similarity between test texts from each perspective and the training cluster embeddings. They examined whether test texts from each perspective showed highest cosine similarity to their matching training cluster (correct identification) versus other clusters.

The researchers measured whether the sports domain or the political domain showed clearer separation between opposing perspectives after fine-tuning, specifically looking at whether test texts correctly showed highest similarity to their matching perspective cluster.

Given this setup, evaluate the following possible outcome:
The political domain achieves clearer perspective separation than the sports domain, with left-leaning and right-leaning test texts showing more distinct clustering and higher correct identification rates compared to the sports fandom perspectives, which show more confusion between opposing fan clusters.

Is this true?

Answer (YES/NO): NO